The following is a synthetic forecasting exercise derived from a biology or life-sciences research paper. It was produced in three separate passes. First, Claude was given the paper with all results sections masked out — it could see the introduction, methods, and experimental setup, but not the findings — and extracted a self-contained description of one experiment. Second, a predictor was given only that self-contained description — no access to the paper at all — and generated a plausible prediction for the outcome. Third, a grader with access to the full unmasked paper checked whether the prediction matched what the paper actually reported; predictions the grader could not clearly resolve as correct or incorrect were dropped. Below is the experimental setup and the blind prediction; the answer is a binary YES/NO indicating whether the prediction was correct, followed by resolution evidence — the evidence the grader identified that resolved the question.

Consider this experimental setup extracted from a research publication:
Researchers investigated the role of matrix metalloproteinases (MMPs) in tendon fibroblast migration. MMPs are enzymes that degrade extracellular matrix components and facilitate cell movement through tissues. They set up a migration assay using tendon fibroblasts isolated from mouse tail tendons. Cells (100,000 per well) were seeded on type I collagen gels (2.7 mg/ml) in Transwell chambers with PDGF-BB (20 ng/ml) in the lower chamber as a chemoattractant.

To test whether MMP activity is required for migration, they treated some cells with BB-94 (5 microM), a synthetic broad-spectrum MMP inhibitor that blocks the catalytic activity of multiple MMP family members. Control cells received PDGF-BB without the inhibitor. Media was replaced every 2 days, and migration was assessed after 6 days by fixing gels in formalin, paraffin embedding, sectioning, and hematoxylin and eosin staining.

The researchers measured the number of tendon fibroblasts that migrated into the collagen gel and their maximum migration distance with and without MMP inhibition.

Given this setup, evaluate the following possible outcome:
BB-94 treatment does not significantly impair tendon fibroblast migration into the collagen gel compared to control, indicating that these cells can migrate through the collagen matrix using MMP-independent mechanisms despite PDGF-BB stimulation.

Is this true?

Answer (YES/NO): NO